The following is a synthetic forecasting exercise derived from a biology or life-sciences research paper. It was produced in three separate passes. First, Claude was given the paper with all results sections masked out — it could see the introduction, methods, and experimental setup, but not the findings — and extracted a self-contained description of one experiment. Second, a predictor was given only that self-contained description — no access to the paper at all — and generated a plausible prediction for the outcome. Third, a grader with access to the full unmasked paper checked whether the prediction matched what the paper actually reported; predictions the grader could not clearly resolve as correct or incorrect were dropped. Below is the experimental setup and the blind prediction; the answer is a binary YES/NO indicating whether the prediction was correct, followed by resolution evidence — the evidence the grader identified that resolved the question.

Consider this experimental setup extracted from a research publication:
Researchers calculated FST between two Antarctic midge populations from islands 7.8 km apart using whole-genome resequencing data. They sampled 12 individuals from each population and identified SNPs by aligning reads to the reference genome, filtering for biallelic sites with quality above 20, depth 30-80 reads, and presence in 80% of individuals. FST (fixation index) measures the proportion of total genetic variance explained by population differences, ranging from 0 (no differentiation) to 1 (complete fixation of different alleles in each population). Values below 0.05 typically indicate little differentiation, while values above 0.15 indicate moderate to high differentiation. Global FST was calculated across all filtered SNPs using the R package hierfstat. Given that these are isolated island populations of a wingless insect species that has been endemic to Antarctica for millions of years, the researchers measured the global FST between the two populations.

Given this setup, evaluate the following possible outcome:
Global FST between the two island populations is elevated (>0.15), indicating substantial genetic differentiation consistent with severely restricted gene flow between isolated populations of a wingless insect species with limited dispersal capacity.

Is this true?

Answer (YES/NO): NO